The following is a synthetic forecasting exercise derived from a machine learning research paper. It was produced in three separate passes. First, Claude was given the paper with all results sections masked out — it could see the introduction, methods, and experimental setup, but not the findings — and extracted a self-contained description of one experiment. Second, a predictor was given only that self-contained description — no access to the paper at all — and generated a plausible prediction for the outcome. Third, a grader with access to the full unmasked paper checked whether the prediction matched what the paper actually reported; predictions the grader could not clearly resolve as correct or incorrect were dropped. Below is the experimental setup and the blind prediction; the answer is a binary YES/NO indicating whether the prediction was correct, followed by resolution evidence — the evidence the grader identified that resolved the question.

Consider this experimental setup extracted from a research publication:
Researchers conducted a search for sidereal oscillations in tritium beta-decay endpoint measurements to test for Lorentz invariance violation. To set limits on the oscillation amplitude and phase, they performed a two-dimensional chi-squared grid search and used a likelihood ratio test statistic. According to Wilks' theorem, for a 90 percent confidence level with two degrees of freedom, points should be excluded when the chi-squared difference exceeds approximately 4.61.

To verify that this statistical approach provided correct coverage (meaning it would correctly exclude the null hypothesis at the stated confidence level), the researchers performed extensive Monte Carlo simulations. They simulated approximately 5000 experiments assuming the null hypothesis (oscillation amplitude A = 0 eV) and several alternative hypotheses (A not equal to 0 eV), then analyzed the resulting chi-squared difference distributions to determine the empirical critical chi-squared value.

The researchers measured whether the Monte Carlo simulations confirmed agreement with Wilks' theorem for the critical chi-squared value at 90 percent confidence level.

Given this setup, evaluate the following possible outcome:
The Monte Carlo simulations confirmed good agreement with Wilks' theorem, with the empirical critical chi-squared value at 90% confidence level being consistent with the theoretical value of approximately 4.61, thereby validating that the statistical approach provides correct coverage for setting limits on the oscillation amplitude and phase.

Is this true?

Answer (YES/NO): YES